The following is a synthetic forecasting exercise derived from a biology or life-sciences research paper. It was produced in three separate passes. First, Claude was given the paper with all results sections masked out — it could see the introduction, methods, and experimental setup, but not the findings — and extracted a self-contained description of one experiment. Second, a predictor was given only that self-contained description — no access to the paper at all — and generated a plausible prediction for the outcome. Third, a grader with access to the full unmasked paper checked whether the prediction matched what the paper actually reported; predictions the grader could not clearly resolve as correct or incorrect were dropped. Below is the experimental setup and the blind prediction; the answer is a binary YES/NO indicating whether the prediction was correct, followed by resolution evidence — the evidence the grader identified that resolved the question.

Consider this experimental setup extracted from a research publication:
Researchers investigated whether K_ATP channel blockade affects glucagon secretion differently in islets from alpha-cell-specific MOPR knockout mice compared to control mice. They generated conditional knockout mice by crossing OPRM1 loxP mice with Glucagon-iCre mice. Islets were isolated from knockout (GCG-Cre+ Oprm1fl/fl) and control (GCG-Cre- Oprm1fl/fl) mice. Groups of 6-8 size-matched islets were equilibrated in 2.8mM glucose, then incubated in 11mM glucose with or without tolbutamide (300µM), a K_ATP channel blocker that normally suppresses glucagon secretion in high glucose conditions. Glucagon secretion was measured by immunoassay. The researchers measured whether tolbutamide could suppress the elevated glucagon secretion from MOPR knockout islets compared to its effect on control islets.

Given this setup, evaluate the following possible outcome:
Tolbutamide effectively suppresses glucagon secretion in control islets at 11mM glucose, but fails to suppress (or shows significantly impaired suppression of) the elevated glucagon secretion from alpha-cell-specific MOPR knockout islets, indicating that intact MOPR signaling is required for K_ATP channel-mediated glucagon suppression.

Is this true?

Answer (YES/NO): NO